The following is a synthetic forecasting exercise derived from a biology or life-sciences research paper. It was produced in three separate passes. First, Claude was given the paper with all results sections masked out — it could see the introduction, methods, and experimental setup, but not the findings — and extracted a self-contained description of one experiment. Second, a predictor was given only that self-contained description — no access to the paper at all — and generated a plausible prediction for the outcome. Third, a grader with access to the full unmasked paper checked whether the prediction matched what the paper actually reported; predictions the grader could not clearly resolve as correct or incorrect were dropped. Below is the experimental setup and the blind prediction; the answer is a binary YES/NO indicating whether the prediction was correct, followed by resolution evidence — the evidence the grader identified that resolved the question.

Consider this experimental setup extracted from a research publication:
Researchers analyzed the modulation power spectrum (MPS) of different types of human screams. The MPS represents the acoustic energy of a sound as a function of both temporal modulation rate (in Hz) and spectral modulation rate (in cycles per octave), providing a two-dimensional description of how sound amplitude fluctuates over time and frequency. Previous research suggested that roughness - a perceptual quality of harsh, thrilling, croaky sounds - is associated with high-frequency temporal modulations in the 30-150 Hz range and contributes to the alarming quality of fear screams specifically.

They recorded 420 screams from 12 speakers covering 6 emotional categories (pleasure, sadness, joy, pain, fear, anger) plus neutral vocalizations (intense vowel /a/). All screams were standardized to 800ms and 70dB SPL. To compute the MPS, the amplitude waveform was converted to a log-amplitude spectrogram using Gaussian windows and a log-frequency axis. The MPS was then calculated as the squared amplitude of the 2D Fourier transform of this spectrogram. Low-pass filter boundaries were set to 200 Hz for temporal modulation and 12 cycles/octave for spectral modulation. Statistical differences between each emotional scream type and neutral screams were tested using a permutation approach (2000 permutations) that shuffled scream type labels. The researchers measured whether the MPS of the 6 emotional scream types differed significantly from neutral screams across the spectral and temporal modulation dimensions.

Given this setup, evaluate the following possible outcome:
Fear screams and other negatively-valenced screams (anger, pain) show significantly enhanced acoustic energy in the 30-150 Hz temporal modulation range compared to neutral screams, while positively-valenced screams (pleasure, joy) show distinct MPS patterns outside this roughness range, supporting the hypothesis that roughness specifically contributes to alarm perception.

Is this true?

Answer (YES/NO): NO